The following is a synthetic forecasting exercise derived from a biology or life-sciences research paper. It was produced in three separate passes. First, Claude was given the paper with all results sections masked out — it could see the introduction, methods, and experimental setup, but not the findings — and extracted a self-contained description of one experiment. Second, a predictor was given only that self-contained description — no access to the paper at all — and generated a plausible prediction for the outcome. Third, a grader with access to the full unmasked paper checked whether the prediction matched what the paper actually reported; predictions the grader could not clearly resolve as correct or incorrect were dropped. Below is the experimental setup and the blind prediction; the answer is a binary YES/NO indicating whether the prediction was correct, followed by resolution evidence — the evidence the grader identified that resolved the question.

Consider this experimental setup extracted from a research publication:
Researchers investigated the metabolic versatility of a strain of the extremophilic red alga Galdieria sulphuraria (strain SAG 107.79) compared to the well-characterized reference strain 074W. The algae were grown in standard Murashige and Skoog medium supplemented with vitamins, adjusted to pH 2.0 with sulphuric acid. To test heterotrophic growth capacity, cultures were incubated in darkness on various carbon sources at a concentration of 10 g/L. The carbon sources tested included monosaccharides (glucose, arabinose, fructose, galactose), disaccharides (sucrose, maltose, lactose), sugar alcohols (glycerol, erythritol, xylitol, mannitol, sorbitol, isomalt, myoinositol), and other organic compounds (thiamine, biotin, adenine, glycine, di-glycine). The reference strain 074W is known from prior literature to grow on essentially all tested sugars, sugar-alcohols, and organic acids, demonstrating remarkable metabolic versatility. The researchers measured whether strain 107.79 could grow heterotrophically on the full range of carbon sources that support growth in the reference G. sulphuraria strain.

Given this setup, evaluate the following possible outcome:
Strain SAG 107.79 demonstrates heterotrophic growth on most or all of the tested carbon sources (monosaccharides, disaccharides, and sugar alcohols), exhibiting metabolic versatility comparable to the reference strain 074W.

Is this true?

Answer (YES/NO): NO